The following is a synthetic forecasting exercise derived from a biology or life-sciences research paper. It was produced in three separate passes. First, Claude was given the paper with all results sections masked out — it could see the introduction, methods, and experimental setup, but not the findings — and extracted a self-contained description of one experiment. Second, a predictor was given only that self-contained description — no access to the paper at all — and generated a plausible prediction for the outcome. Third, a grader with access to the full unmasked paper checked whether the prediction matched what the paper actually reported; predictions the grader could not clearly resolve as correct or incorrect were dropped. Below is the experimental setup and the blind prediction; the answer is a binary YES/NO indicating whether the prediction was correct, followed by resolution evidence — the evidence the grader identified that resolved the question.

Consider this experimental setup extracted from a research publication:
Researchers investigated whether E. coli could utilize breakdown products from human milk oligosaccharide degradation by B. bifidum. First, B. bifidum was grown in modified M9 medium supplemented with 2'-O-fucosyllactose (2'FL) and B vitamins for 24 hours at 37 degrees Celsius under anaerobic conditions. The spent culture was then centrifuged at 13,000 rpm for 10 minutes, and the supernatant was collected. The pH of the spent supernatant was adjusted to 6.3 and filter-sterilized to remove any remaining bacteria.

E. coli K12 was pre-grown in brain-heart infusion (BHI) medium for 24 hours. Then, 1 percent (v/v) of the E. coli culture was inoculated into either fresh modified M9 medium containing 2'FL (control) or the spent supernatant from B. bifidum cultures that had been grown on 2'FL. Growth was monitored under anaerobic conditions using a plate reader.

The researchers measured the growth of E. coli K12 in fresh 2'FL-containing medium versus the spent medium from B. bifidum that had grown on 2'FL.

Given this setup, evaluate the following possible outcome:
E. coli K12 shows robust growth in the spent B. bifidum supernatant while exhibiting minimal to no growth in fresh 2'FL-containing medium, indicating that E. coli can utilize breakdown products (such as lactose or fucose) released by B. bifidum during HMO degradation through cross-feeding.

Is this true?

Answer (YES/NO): YES